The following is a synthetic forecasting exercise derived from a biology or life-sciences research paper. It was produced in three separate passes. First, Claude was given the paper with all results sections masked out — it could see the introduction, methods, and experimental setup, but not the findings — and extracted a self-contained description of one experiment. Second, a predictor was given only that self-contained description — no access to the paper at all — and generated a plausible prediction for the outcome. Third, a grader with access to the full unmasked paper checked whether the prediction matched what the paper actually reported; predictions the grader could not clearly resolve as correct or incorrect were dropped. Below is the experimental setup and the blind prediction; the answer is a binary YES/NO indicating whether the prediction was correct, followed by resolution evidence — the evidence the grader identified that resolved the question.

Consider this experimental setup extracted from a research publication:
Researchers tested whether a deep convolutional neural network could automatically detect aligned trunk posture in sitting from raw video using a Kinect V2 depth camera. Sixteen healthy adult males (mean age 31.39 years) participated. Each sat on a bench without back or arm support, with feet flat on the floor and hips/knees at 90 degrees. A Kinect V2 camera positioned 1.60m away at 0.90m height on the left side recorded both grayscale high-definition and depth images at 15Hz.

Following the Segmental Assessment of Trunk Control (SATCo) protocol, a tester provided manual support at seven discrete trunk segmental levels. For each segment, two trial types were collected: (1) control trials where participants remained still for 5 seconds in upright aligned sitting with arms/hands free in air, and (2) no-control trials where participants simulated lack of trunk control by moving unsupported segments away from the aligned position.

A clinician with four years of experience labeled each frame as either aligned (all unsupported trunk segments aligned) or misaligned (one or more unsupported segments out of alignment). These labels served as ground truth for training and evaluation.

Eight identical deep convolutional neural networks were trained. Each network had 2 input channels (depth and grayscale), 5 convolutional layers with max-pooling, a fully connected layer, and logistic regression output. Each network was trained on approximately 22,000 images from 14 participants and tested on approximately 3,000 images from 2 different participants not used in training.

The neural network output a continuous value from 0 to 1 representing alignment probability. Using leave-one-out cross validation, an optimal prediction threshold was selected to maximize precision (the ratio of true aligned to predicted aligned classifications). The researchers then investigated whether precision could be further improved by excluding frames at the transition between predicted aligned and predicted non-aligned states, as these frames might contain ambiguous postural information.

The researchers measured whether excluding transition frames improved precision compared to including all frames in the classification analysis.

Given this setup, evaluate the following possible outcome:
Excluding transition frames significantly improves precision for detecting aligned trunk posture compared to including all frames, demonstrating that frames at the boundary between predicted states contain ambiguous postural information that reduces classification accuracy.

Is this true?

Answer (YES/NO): YES